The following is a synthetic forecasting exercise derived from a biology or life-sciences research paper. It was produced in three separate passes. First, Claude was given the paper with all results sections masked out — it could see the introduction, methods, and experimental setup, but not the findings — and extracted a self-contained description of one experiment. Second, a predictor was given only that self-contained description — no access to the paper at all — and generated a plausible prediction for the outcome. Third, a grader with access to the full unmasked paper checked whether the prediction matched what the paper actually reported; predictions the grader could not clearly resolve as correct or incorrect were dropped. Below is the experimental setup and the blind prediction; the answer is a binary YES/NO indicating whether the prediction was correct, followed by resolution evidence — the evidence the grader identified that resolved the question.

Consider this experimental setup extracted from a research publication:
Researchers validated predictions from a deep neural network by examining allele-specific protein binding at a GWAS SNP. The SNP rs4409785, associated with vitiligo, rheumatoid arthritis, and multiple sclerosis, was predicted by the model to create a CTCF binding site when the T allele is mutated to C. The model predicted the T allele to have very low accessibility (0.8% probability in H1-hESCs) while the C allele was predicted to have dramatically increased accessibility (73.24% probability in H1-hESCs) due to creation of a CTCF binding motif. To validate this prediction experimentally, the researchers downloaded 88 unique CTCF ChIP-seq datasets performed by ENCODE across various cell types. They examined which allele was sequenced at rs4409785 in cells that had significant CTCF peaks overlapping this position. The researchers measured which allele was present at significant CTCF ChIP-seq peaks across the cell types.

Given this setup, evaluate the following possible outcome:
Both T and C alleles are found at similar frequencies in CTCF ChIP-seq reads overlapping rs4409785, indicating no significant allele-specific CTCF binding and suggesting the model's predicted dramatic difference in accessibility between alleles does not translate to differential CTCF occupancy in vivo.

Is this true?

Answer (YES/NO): NO